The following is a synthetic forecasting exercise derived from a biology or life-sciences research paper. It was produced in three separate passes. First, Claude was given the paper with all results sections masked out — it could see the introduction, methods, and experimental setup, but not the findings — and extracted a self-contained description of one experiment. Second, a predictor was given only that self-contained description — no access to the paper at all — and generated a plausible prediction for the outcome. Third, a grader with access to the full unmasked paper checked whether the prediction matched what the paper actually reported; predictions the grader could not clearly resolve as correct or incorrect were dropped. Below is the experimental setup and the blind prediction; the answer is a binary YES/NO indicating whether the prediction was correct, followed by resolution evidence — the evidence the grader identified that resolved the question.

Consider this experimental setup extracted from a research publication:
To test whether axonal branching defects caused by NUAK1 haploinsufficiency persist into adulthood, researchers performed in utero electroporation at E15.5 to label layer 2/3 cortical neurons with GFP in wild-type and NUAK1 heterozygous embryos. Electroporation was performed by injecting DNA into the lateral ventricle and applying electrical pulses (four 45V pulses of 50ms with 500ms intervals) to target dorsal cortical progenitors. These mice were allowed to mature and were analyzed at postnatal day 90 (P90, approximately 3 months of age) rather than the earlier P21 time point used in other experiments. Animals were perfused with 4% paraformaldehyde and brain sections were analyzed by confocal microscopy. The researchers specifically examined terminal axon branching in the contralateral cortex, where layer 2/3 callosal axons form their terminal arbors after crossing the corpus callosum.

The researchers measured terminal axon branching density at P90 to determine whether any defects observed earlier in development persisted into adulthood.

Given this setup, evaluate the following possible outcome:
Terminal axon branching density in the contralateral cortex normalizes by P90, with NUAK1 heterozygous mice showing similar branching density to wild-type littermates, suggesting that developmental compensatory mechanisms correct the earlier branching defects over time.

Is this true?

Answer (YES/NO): NO